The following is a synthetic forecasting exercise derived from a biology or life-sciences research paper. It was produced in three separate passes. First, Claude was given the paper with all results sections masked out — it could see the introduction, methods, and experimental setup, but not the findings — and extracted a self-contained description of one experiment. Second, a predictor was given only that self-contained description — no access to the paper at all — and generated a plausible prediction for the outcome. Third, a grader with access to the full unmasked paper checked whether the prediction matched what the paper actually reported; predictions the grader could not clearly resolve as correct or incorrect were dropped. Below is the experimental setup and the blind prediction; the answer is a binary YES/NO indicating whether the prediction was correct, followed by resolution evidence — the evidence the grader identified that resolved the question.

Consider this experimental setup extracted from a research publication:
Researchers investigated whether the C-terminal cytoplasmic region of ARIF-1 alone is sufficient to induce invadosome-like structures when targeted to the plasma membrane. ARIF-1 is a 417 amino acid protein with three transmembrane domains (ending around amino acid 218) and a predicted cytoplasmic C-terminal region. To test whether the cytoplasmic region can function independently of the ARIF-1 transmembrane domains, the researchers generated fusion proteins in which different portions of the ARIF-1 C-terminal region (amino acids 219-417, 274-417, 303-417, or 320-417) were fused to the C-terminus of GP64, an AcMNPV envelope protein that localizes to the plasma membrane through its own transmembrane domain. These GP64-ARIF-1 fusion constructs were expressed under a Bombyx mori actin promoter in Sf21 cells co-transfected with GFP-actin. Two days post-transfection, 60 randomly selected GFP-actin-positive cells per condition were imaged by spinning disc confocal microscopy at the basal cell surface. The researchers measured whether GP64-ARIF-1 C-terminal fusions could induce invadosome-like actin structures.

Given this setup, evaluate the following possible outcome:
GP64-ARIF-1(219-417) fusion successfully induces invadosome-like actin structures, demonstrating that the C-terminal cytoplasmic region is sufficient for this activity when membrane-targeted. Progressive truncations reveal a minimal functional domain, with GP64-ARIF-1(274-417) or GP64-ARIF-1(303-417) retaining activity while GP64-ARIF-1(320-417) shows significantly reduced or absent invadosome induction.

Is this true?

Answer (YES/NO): YES